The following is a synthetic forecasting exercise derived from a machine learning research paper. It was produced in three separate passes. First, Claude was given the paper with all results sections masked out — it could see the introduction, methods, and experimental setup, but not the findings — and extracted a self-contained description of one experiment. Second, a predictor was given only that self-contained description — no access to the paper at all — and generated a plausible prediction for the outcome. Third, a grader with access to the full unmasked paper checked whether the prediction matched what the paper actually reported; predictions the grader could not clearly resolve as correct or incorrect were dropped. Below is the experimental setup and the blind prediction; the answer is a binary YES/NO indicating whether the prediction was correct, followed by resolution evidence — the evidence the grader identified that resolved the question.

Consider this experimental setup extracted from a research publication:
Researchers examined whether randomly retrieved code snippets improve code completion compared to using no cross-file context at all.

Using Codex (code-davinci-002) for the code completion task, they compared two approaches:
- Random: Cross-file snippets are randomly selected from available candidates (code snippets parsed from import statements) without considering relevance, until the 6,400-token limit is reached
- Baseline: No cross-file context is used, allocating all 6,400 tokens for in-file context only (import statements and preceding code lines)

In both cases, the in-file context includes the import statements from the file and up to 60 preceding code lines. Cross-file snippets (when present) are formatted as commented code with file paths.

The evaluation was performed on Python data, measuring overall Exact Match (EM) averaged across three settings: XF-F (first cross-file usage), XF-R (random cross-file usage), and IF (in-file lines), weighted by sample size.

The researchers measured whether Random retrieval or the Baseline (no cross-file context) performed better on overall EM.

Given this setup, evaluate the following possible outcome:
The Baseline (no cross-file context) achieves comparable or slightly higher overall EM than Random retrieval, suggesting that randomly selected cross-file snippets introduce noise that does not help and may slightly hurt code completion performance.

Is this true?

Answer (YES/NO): NO